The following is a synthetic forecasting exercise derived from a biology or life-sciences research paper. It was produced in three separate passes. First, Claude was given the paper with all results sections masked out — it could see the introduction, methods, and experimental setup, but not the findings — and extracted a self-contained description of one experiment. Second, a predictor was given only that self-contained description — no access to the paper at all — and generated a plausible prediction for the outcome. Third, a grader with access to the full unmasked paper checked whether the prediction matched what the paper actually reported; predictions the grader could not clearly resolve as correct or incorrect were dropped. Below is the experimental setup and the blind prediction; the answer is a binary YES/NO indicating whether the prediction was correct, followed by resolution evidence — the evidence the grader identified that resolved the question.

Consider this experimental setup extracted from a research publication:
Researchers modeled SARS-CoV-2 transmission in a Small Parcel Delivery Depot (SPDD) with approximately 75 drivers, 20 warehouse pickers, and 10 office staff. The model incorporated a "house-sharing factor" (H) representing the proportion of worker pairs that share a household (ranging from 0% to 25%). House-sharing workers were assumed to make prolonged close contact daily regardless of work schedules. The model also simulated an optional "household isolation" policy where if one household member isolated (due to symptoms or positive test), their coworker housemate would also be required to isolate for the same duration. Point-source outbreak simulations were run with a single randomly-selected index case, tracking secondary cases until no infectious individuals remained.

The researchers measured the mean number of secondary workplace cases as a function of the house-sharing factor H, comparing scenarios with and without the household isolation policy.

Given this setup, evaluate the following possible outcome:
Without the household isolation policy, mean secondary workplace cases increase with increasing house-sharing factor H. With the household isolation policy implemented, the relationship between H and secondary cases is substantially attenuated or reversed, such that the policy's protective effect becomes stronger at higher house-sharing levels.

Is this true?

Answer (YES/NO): NO